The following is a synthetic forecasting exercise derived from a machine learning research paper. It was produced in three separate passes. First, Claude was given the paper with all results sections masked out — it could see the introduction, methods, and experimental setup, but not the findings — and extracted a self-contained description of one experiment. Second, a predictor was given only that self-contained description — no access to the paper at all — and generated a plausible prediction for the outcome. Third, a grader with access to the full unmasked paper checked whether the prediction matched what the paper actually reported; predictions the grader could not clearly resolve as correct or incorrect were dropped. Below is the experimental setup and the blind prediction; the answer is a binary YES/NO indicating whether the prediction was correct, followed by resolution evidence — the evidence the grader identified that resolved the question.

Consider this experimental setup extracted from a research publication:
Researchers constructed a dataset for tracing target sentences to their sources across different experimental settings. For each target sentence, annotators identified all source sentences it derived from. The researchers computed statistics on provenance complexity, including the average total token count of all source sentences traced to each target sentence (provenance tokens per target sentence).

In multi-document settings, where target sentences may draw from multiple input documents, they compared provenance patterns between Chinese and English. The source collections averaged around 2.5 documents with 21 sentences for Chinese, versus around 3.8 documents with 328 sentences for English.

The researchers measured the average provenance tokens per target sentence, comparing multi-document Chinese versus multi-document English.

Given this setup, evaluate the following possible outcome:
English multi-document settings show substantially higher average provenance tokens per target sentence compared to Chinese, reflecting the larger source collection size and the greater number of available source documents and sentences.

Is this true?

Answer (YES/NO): NO